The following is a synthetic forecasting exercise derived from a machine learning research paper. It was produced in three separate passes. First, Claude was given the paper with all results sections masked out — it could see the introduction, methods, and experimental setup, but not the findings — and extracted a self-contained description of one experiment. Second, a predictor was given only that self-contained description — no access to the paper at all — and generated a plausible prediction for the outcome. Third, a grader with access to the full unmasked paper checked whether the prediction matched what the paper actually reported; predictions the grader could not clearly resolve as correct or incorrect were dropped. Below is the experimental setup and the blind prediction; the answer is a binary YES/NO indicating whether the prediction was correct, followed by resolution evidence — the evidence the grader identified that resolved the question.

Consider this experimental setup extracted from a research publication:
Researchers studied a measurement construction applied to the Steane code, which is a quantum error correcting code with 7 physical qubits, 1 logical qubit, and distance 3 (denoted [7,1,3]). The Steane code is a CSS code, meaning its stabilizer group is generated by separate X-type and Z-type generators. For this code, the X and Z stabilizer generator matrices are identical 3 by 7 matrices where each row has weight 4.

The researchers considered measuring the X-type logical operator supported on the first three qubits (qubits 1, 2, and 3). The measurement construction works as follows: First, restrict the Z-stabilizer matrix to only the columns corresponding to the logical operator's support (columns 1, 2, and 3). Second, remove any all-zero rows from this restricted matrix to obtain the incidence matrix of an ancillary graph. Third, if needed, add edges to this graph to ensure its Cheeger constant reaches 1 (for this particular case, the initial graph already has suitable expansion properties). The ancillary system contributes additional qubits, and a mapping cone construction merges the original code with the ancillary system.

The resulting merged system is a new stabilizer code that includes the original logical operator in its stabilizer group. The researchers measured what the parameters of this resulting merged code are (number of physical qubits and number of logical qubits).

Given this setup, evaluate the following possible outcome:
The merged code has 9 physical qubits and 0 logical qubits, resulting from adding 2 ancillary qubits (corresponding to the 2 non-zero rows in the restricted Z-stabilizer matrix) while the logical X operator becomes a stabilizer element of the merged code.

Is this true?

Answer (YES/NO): YES